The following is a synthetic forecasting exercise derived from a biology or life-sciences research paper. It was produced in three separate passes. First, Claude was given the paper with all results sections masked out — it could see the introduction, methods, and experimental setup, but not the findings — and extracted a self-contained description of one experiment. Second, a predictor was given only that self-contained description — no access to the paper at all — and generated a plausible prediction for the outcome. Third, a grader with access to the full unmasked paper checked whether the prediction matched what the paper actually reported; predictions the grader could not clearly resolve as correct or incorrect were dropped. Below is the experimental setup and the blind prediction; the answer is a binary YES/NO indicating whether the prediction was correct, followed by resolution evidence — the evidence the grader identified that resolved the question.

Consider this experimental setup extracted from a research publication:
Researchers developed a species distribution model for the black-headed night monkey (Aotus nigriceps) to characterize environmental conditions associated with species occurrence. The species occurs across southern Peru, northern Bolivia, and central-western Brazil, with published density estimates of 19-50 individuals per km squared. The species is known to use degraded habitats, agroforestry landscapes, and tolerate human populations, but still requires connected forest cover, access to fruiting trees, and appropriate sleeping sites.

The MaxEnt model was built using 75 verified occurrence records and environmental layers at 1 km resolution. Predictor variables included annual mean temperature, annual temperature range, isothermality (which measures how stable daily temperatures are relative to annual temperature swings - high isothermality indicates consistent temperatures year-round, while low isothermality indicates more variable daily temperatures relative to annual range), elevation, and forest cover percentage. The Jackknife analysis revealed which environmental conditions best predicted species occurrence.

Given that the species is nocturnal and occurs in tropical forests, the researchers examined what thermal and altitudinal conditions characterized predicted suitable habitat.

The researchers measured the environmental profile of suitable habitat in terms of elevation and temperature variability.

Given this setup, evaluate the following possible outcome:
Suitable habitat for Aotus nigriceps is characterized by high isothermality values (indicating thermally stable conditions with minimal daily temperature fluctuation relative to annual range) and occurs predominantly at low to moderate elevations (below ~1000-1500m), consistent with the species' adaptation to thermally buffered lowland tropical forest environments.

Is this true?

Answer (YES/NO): NO